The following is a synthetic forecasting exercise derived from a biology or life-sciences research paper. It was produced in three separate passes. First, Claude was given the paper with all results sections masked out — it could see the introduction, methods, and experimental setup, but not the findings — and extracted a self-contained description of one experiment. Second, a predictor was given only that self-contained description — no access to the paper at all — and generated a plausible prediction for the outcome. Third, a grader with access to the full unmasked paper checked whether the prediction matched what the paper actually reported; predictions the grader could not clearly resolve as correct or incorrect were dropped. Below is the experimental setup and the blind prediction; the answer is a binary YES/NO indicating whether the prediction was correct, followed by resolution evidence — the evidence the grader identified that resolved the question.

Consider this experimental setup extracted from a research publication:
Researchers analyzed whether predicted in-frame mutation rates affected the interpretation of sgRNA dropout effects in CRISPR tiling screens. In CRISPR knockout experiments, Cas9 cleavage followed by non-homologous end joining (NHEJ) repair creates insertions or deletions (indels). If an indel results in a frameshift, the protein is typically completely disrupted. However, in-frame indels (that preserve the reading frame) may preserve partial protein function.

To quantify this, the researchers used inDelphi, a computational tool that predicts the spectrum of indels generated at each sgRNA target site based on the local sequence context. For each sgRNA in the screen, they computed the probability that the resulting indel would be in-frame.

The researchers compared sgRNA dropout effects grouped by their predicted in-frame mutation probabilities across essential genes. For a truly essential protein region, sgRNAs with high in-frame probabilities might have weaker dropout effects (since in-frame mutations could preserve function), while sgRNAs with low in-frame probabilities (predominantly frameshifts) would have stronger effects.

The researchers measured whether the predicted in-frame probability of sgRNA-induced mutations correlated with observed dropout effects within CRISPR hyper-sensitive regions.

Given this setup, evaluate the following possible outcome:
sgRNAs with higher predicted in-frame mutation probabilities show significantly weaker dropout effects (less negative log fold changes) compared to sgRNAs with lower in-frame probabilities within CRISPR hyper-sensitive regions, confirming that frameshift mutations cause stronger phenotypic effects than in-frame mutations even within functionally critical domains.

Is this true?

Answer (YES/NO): NO